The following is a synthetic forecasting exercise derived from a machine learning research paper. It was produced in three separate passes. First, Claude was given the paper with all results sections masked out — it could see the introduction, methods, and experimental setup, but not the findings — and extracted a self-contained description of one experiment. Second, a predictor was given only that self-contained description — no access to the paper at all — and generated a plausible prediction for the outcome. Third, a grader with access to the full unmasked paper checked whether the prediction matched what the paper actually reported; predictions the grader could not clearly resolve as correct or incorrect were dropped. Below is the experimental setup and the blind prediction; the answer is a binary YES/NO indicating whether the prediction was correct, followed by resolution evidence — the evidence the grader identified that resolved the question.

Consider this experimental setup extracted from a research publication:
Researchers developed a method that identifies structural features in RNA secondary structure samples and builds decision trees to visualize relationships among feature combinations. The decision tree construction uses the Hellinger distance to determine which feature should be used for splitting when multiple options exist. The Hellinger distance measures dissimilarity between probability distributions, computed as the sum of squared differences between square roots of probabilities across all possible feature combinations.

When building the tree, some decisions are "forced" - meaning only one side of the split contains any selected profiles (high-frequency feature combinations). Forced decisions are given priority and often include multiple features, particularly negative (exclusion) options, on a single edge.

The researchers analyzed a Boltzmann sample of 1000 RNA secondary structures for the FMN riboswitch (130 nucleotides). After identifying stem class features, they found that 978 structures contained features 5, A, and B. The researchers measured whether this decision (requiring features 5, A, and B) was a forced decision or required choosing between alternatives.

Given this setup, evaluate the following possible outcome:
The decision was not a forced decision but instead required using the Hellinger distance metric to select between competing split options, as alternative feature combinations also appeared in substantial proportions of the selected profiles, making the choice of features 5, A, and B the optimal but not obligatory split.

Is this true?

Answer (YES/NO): NO